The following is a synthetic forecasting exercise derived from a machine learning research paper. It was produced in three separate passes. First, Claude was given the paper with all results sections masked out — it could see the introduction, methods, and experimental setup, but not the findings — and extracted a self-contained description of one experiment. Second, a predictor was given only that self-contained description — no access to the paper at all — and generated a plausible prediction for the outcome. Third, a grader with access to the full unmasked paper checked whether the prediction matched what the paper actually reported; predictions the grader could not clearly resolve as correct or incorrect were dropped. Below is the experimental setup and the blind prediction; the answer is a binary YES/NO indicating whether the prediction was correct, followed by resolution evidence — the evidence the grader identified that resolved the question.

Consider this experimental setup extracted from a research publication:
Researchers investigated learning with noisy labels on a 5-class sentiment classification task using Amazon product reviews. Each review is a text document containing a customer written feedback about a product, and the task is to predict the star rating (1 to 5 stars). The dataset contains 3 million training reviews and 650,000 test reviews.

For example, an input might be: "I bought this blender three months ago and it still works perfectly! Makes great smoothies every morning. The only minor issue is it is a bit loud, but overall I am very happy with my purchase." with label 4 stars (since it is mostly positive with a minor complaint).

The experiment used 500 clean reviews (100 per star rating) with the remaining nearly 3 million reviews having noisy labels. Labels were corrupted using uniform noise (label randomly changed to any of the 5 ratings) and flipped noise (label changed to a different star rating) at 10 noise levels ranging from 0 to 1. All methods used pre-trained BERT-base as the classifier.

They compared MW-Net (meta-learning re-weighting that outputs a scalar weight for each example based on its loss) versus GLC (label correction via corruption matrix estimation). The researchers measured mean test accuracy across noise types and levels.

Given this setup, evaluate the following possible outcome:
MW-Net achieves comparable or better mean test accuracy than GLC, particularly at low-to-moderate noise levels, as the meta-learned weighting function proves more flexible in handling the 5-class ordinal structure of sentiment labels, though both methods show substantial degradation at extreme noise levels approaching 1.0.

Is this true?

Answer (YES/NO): NO